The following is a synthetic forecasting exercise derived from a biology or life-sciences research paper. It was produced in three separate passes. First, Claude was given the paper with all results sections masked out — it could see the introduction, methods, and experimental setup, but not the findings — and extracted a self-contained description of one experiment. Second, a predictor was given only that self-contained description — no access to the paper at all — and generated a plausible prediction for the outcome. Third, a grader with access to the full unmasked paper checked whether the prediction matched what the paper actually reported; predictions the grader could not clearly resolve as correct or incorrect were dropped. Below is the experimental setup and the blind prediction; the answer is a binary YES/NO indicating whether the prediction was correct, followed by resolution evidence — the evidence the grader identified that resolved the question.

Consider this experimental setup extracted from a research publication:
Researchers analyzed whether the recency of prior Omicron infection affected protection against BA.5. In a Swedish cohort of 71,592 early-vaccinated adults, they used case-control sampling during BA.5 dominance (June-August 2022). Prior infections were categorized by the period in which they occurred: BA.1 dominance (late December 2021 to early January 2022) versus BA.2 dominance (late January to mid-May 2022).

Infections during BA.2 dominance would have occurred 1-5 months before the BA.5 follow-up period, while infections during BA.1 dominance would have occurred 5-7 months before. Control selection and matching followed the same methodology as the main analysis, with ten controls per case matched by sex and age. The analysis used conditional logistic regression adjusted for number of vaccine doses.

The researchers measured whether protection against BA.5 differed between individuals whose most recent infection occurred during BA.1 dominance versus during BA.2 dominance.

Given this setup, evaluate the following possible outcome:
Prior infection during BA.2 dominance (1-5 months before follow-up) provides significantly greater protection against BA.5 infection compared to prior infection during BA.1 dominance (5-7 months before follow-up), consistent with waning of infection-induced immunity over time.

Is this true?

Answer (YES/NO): YES